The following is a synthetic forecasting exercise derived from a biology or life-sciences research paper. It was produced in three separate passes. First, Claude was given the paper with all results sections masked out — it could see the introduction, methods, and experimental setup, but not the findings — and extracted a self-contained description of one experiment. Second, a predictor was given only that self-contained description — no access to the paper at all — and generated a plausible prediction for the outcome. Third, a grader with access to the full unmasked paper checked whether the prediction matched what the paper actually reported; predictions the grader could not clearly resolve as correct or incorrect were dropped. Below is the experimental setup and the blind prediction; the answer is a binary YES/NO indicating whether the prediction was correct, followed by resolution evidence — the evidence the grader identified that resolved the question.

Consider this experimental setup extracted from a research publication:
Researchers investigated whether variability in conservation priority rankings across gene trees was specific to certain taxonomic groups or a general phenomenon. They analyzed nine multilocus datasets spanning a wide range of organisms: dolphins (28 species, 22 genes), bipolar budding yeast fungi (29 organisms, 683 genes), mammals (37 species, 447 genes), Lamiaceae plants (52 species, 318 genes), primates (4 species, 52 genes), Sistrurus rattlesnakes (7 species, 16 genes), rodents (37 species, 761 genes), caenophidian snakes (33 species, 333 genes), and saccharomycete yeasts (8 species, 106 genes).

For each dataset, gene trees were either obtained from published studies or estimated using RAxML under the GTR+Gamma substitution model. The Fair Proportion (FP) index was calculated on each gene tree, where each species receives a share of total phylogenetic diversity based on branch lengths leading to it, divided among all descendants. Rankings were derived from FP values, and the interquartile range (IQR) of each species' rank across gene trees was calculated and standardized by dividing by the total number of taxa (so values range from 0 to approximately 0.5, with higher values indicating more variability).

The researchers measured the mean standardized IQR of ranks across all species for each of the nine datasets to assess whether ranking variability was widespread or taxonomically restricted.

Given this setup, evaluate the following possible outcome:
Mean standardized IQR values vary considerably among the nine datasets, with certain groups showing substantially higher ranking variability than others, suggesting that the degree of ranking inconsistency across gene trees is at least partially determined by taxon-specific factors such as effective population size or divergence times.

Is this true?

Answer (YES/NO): NO